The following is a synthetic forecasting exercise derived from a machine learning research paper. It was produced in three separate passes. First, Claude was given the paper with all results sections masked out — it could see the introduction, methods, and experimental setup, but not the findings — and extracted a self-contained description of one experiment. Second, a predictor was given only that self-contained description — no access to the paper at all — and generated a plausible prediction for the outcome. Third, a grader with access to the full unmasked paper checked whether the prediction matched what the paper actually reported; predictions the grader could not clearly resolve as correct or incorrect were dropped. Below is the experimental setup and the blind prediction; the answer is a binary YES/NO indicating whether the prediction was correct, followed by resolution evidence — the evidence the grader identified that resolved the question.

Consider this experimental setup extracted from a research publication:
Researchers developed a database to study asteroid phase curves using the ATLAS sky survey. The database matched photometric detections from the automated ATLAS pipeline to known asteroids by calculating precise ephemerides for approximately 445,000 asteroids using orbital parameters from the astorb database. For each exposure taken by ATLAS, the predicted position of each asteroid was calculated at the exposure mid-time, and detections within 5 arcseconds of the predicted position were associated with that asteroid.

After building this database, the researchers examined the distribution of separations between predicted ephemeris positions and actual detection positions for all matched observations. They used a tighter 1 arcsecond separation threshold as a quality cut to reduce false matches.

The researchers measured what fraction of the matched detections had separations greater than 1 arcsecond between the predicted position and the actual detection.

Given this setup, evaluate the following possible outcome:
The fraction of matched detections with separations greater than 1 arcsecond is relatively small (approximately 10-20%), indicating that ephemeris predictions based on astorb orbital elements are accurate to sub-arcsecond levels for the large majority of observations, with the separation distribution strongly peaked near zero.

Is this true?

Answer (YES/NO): NO